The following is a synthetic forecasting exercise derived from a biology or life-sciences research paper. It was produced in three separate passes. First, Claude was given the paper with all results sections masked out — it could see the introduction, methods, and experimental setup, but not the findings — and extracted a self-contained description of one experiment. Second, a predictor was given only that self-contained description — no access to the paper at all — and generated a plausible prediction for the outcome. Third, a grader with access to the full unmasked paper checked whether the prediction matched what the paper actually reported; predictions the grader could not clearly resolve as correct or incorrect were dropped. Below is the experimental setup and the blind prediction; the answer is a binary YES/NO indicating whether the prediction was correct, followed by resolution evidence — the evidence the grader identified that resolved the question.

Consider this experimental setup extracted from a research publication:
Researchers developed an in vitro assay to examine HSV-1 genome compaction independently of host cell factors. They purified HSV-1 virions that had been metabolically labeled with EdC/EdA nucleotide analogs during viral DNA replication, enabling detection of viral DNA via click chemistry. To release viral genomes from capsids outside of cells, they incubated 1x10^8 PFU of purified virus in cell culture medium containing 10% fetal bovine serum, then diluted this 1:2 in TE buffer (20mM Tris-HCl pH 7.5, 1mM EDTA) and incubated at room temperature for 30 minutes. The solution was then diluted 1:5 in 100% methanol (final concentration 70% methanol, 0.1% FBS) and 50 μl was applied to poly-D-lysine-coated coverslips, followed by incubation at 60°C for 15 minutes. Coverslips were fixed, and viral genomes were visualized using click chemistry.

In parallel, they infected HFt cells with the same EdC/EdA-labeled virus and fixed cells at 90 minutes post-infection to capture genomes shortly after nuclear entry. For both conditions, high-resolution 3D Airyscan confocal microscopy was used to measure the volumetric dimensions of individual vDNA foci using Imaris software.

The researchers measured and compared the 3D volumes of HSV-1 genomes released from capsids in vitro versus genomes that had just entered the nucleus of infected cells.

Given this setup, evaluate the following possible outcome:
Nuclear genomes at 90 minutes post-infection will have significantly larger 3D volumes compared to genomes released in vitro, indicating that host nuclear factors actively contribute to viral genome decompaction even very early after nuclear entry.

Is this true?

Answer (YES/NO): NO